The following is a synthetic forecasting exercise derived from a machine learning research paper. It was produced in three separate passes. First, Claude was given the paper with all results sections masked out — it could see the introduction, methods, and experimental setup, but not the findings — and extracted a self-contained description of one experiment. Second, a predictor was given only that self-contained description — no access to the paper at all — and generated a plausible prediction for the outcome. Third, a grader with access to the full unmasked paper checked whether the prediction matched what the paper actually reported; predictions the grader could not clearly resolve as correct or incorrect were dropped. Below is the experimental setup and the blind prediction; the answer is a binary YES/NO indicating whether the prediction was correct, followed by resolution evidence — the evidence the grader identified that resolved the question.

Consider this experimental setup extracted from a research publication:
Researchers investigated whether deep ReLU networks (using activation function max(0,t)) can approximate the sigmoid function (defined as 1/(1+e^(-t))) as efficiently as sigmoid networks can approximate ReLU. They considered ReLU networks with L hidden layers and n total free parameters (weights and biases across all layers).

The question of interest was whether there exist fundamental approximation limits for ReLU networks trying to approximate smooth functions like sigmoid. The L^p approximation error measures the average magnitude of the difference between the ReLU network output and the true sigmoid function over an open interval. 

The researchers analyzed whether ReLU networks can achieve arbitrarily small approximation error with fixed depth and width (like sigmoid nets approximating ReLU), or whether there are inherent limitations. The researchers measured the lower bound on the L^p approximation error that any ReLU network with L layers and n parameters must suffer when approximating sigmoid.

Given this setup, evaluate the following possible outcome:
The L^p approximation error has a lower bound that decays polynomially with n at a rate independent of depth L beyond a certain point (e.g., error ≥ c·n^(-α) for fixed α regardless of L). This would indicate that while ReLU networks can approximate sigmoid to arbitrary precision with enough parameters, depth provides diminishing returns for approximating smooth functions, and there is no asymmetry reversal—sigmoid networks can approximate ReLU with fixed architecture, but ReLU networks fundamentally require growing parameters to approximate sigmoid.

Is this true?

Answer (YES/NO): NO